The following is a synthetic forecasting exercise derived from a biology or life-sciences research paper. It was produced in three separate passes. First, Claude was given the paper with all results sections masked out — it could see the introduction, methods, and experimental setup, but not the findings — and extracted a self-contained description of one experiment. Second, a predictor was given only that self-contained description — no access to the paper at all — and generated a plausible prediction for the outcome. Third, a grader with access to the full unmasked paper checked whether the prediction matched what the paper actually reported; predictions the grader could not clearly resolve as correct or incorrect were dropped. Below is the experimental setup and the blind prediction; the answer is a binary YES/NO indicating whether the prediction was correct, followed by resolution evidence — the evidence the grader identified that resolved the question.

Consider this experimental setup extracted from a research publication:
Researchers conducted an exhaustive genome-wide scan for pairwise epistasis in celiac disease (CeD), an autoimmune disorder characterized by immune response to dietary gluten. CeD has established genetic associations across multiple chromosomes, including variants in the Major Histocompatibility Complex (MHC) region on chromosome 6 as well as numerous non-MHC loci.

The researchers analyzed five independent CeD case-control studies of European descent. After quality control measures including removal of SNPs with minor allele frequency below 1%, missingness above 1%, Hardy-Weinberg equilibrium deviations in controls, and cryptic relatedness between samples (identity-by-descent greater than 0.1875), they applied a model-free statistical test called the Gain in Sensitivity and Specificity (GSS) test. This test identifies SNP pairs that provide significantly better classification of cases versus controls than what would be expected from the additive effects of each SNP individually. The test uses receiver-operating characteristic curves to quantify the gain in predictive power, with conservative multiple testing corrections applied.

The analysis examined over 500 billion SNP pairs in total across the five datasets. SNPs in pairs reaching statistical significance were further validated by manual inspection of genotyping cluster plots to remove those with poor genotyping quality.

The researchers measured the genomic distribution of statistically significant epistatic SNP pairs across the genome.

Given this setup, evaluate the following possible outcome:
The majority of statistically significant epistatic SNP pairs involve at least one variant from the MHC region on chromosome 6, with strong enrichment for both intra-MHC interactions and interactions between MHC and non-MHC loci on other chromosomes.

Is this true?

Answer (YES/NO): NO